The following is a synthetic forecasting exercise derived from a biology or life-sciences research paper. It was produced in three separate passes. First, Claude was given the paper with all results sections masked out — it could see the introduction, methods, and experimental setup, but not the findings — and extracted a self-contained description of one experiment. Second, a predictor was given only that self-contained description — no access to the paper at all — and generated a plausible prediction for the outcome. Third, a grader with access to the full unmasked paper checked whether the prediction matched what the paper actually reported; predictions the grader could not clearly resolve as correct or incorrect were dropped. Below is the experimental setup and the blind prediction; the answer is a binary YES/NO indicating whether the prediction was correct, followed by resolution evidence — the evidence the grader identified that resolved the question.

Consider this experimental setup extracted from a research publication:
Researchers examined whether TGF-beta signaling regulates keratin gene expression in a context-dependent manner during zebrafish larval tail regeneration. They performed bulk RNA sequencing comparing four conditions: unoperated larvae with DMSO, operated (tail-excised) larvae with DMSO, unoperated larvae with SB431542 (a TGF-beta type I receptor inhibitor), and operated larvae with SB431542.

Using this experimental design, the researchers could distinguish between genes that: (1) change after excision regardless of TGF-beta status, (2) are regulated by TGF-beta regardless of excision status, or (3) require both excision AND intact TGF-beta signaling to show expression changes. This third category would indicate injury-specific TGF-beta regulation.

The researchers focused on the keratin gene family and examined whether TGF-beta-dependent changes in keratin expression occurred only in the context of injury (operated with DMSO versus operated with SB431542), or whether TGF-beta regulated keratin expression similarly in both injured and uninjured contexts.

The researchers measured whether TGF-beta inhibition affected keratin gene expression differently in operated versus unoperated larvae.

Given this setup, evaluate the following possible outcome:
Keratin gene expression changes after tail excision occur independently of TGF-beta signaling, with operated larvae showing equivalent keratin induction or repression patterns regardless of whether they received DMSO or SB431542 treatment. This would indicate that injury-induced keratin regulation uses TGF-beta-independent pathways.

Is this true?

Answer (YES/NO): NO